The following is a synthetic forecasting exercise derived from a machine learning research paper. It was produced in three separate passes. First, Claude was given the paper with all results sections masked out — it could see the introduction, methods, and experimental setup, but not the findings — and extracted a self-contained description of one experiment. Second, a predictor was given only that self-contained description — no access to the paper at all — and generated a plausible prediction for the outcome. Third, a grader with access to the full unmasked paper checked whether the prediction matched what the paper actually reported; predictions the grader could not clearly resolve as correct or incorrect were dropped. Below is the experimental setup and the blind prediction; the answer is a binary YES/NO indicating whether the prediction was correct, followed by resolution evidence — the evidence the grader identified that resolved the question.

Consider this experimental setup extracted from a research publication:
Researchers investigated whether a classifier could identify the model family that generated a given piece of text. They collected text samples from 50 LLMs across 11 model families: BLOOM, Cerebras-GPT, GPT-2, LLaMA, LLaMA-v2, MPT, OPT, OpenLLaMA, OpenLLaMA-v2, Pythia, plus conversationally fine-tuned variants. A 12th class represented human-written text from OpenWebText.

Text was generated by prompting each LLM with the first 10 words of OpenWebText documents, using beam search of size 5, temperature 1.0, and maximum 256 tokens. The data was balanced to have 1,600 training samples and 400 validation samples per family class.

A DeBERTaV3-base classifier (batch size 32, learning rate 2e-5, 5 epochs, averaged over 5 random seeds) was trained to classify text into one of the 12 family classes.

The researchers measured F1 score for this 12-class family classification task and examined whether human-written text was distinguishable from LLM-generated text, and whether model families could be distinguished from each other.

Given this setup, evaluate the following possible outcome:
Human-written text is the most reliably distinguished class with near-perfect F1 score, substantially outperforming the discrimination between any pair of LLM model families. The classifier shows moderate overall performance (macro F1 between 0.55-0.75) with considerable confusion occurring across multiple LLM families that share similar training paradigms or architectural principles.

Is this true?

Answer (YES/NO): NO